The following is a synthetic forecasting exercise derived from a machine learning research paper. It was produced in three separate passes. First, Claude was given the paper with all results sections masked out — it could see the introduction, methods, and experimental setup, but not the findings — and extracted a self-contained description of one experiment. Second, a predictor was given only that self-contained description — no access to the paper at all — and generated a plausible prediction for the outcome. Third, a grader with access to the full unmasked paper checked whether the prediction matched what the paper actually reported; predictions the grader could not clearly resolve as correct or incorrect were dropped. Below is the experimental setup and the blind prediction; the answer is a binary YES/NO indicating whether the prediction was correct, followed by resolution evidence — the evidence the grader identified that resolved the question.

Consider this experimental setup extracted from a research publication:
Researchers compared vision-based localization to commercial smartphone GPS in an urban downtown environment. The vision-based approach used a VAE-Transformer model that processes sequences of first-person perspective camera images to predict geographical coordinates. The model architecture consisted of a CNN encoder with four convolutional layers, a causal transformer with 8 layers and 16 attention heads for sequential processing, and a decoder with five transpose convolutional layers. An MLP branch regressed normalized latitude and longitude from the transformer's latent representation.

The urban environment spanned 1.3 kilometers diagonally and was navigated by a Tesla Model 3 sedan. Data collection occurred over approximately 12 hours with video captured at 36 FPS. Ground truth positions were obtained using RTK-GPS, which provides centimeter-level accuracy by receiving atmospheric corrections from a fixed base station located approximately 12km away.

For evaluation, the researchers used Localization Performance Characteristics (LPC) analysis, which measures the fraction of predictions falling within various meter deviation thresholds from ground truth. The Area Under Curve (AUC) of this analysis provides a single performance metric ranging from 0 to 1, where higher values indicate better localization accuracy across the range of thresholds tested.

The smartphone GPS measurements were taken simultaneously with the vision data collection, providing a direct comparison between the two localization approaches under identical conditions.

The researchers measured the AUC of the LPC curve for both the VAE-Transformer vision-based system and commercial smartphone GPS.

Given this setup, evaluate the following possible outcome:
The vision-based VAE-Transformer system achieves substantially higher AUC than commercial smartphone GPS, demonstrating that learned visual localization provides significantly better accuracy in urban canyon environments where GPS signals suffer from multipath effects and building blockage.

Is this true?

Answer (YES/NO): NO